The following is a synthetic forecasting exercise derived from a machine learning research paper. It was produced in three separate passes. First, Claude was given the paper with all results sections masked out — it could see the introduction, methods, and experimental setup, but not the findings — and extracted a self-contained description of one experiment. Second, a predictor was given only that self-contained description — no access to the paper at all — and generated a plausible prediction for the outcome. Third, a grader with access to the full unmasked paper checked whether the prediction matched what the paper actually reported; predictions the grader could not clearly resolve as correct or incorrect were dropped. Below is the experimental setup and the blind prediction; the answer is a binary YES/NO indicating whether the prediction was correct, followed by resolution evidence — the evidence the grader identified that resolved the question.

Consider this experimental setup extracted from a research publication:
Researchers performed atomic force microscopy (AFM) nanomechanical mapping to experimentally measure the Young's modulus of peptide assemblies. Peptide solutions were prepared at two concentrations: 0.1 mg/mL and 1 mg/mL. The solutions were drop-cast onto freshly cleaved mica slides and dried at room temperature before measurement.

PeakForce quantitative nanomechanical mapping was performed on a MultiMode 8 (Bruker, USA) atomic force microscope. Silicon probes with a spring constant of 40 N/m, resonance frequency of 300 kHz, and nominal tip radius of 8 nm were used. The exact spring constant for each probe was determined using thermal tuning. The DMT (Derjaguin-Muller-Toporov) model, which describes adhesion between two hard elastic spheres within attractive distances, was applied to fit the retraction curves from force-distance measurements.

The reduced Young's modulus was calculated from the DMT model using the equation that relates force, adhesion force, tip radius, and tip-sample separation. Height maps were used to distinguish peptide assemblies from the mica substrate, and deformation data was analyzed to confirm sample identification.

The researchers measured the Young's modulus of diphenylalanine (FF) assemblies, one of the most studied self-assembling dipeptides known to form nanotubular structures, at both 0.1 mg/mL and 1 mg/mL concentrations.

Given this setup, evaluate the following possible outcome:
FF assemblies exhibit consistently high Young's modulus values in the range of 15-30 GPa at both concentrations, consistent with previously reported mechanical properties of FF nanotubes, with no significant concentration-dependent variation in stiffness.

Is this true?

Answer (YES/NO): NO